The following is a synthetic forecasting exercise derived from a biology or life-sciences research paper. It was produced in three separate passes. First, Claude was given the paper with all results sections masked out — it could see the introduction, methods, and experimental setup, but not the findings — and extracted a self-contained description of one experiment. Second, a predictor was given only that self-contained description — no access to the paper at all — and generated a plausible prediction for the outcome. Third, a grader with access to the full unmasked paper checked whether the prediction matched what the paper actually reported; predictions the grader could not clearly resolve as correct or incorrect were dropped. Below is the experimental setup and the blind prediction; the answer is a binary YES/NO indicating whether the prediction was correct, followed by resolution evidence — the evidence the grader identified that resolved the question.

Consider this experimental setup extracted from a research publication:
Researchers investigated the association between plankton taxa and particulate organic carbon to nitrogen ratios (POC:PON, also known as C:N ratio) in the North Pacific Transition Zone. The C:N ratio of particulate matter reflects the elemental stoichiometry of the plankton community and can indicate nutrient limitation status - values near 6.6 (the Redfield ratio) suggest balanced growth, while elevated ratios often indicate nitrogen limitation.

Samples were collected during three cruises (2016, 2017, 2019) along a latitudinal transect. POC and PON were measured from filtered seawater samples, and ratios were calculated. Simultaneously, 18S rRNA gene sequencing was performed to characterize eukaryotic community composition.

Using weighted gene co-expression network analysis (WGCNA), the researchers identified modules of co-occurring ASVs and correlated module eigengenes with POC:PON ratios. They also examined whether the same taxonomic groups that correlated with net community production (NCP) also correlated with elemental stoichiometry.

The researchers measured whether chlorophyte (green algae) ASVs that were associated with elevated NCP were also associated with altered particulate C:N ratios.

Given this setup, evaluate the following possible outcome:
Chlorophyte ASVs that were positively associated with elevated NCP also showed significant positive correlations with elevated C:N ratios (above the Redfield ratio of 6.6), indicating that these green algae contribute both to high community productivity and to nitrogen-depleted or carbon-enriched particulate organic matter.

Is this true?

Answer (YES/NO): NO